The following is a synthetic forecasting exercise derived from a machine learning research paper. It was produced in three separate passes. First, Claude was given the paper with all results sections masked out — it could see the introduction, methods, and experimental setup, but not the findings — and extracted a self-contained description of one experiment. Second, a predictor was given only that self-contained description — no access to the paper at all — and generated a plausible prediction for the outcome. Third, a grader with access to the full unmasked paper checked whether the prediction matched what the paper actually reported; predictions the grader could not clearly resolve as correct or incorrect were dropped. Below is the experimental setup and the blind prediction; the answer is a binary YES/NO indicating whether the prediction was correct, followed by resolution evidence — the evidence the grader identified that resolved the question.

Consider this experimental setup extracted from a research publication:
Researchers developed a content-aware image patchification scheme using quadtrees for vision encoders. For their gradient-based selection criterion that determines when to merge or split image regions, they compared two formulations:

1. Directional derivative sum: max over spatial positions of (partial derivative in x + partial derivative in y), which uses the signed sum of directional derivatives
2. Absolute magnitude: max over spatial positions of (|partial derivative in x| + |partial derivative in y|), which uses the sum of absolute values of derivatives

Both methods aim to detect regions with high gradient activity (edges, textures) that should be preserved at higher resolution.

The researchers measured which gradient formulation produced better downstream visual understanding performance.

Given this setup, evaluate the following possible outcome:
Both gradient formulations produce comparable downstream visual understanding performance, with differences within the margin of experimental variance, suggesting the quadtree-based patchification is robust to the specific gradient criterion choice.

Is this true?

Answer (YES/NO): NO